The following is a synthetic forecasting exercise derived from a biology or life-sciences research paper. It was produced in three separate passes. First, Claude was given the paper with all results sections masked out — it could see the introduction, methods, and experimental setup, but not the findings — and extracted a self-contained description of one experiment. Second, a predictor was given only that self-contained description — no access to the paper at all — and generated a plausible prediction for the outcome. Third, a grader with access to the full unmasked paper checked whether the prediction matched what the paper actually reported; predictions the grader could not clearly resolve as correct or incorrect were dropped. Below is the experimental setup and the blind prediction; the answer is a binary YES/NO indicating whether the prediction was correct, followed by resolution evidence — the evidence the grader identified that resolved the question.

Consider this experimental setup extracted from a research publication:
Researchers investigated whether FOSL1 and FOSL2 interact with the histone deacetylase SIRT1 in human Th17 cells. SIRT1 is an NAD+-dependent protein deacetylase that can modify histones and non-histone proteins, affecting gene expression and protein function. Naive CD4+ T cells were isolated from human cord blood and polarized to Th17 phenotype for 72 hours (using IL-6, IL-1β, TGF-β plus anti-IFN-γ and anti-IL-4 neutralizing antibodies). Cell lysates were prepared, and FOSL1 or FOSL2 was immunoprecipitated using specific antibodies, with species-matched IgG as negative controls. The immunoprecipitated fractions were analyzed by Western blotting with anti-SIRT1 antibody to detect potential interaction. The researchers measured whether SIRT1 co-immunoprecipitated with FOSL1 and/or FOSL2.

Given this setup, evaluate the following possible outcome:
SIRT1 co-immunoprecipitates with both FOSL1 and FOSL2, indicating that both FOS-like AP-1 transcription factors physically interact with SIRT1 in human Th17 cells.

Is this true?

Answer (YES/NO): YES